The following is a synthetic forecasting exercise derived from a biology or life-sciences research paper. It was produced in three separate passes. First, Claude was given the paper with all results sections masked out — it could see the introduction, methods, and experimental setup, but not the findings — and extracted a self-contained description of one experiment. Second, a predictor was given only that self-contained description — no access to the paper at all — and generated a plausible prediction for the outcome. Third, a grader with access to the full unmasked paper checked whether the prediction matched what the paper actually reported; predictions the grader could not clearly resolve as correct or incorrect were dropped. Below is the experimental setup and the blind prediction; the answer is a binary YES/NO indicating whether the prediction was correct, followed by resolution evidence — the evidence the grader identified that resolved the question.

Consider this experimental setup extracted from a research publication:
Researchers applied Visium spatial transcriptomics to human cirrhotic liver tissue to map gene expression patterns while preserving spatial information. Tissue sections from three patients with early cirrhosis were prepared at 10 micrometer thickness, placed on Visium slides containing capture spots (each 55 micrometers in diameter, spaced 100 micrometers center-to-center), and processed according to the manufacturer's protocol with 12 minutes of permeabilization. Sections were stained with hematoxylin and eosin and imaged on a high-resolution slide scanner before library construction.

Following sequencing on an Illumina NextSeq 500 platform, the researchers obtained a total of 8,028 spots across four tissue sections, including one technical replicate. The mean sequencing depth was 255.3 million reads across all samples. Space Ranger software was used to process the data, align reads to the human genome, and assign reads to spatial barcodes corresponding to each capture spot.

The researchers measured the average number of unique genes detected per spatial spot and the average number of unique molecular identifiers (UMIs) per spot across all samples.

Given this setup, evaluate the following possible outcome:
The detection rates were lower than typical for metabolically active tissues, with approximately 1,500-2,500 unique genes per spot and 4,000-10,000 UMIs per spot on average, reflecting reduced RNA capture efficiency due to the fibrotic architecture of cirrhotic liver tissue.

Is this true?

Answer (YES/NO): NO